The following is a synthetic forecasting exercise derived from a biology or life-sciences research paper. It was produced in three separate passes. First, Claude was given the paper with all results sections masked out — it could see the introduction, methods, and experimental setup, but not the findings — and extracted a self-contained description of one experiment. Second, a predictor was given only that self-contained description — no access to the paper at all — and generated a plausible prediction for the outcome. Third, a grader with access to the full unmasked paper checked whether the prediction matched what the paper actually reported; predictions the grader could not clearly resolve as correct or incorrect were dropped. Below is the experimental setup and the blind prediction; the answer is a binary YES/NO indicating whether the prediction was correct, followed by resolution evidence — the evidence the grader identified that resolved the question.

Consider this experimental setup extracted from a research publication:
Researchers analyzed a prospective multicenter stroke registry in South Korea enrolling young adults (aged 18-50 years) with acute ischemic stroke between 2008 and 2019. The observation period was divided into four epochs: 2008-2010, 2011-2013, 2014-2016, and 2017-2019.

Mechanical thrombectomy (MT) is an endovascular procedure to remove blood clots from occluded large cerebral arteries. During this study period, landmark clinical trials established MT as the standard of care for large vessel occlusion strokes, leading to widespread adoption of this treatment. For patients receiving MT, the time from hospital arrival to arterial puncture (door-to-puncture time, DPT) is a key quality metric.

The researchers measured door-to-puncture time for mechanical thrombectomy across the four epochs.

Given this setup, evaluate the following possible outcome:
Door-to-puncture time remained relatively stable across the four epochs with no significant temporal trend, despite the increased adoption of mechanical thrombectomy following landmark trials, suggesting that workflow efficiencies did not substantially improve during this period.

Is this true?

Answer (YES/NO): YES